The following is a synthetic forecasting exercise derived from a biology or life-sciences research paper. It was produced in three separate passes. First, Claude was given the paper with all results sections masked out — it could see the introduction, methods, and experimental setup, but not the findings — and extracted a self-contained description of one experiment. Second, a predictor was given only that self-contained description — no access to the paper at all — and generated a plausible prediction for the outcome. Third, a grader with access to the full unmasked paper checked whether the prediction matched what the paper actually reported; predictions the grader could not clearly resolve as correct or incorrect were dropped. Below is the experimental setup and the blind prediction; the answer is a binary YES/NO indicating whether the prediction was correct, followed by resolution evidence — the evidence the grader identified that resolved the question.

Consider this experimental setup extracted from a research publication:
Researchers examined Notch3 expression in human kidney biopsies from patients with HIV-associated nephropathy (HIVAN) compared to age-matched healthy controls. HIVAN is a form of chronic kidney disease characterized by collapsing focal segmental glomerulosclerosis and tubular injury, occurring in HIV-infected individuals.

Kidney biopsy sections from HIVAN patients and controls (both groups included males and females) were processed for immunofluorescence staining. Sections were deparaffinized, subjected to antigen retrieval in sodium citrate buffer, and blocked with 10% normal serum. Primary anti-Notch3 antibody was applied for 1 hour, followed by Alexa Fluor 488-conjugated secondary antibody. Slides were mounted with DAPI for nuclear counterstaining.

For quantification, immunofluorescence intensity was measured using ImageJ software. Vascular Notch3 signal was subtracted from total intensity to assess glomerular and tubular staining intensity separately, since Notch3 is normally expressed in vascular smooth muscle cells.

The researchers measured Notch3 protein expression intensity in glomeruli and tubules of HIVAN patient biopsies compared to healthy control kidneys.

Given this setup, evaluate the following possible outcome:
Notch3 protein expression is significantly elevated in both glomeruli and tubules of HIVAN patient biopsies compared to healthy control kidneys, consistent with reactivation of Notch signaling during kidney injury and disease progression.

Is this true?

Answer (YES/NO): YES